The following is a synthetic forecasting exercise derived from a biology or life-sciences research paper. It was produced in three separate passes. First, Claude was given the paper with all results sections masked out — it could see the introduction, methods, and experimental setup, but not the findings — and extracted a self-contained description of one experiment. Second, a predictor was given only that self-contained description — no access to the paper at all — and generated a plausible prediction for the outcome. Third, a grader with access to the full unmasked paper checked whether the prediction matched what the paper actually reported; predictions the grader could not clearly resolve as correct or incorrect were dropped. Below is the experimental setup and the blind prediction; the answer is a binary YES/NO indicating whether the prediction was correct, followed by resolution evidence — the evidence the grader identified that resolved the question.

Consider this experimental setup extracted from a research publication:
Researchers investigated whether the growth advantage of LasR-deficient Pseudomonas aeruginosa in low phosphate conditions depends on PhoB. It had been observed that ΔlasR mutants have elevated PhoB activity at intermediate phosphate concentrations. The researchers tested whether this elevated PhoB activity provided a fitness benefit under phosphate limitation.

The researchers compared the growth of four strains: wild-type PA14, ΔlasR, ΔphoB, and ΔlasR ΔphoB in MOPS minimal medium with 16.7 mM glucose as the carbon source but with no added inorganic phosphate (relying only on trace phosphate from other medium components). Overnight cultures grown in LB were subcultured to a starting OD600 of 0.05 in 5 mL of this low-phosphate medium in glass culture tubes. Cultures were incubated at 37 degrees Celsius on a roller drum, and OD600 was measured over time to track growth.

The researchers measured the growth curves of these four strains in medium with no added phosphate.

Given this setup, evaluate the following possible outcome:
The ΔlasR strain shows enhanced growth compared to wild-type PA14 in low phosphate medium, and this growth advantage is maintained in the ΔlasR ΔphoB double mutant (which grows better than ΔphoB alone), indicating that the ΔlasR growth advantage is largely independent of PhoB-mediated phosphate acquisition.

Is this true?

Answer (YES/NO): NO